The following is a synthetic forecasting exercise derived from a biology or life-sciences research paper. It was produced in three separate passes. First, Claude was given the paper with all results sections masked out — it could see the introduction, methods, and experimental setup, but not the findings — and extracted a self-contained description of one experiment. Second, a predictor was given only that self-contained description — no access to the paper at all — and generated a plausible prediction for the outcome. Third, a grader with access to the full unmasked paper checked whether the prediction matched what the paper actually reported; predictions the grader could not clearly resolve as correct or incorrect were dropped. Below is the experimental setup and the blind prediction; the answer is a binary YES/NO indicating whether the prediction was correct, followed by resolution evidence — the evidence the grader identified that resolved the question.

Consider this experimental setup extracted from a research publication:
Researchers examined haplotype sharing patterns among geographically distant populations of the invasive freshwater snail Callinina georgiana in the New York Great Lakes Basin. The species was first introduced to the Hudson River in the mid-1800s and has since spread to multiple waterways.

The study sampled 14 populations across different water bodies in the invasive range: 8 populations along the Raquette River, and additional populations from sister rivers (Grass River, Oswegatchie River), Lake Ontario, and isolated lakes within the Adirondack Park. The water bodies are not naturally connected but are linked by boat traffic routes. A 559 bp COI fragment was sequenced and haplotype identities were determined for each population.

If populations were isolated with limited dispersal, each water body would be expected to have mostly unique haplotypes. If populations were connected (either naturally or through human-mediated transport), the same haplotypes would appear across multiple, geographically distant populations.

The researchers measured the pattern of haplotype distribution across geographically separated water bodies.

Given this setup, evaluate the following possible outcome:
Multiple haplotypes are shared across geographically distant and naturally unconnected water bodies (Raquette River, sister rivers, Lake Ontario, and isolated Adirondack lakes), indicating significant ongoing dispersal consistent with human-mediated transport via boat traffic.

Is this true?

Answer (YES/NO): YES